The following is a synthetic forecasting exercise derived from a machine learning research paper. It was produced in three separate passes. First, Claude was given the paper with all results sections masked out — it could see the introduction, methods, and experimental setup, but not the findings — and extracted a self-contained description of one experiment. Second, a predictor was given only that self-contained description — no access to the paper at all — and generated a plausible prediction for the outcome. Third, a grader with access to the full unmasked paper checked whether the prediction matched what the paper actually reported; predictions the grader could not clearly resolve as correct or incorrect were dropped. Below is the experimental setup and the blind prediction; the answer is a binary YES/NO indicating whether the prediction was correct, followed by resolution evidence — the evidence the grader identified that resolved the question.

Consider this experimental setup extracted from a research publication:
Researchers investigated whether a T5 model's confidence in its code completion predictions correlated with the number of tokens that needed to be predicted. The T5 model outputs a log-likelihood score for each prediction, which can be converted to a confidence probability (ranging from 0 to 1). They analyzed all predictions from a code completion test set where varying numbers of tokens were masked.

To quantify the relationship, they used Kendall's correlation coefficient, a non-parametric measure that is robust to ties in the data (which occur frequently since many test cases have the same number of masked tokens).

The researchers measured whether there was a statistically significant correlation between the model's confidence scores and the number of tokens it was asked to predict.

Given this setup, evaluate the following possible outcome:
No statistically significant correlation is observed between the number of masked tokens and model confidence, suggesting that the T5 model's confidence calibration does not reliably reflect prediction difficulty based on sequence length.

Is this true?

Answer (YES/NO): NO